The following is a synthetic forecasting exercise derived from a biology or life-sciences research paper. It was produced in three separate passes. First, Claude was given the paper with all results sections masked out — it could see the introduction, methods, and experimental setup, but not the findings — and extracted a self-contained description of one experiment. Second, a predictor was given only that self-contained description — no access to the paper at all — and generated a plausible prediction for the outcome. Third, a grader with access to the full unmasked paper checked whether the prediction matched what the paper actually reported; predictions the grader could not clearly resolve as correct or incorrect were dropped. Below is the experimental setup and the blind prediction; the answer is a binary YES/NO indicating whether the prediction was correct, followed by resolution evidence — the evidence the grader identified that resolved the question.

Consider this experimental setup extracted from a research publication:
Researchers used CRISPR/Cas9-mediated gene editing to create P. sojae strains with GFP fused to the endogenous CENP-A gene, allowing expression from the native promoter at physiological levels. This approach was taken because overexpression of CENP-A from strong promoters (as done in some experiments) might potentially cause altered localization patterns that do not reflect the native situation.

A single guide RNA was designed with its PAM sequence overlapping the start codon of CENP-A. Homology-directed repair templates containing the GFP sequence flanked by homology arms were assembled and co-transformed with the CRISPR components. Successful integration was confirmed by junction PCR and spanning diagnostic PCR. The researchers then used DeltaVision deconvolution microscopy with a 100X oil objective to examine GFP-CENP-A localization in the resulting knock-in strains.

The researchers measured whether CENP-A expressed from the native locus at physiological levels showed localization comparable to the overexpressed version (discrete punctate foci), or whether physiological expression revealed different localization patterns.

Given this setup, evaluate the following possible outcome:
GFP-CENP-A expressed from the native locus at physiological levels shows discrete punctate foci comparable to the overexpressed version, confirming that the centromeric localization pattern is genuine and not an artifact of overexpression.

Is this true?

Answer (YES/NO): YES